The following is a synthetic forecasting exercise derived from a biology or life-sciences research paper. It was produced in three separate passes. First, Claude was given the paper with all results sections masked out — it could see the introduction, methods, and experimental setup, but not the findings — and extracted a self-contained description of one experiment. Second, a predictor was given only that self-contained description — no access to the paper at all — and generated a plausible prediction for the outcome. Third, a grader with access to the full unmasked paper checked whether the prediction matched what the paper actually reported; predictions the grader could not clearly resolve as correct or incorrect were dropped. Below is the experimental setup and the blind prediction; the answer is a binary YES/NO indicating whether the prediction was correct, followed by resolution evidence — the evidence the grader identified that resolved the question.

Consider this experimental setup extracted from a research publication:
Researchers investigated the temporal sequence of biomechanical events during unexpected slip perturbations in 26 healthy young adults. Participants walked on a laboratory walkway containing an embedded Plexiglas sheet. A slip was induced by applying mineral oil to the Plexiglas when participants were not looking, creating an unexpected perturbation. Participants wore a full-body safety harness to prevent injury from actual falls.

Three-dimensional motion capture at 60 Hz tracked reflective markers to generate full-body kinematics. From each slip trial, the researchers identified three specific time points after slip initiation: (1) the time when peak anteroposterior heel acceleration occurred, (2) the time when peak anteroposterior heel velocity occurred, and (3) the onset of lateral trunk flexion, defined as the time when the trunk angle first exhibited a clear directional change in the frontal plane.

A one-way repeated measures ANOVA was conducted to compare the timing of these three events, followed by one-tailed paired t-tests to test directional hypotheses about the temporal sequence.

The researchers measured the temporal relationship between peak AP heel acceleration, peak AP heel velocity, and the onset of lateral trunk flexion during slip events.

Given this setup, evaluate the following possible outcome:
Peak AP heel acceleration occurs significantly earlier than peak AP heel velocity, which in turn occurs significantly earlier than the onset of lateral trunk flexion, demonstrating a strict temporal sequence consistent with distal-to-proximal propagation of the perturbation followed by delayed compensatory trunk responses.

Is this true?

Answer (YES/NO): NO